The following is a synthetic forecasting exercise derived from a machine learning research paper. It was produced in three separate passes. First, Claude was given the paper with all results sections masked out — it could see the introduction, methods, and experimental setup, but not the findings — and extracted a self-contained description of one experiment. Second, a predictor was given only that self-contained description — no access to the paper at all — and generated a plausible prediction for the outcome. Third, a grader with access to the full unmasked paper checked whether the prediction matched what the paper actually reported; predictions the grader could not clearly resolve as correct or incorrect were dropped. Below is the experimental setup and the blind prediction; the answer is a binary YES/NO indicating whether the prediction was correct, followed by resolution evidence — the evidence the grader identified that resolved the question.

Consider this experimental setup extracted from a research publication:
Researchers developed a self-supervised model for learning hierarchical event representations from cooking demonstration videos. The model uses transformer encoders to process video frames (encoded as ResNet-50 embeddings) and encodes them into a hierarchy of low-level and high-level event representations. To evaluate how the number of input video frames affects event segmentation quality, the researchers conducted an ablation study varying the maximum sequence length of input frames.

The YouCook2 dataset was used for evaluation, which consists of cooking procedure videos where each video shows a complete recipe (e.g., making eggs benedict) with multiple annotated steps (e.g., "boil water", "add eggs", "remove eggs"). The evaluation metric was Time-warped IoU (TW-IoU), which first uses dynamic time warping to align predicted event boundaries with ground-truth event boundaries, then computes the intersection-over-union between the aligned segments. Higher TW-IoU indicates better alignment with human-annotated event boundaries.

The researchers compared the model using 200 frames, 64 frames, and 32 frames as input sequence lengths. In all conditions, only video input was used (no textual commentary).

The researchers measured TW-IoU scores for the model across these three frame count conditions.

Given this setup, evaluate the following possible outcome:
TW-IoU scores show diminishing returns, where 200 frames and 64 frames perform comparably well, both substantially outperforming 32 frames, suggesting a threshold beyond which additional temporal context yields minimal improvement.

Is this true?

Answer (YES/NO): NO